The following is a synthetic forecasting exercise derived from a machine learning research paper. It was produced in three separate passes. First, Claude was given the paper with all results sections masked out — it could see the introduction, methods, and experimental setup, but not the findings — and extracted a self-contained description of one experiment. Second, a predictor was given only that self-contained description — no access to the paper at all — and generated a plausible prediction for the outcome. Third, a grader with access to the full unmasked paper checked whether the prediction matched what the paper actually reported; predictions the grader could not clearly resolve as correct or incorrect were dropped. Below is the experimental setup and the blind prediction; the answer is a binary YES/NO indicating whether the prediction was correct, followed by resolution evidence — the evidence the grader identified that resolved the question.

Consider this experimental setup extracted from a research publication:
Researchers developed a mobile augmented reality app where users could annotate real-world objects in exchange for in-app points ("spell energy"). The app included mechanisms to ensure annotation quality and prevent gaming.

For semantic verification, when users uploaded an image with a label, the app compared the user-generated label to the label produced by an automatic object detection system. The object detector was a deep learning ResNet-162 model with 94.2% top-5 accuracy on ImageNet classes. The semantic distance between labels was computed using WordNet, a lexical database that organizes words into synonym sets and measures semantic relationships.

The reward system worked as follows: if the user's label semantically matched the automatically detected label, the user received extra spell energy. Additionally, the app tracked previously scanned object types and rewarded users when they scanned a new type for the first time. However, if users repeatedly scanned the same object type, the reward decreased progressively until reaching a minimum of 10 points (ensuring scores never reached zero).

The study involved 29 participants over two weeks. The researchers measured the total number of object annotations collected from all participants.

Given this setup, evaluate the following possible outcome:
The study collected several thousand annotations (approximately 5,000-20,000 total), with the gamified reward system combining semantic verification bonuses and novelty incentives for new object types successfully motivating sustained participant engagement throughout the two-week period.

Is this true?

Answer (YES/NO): NO